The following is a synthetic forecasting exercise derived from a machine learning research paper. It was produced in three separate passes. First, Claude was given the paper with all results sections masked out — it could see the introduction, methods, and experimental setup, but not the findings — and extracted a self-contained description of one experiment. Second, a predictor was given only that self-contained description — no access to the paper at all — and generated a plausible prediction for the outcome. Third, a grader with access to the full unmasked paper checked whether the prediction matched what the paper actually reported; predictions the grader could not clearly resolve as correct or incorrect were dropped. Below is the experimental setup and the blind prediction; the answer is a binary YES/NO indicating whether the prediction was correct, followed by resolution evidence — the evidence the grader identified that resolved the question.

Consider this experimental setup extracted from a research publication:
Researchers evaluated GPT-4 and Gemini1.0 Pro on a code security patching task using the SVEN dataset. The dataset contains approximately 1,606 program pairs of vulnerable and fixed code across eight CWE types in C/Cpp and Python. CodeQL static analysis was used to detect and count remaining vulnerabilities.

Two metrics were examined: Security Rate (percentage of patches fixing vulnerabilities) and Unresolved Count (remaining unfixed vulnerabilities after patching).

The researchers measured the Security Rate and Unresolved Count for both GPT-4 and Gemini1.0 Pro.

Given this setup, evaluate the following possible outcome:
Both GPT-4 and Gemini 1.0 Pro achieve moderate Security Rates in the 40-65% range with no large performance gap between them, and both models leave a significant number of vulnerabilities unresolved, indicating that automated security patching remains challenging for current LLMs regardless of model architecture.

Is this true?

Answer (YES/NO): NO